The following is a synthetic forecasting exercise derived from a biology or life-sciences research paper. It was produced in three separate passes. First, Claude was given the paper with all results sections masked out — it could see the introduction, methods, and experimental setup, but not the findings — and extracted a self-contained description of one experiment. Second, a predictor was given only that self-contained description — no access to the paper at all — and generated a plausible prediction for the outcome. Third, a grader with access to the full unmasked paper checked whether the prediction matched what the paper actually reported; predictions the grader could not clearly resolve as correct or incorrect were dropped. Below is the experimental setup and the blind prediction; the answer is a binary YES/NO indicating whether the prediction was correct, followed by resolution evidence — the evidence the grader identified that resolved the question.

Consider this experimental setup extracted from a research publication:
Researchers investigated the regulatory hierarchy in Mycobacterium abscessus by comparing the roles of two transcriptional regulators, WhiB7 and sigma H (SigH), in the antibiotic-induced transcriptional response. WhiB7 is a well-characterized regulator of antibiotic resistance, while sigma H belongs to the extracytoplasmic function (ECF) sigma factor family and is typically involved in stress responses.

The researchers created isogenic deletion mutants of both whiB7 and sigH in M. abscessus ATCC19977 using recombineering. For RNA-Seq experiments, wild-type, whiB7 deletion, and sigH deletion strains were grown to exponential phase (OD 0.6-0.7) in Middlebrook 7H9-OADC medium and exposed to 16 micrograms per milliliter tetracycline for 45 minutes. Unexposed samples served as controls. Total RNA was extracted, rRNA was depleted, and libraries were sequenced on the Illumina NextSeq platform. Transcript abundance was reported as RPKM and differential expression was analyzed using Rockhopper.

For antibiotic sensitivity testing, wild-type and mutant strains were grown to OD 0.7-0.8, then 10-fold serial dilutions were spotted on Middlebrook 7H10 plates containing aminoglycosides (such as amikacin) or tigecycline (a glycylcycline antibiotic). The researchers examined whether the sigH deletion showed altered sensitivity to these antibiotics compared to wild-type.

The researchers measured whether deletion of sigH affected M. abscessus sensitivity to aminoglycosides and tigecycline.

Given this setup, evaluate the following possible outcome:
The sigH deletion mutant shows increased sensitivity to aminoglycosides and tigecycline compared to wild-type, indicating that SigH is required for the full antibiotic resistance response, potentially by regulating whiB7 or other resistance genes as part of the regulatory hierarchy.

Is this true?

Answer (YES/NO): NO